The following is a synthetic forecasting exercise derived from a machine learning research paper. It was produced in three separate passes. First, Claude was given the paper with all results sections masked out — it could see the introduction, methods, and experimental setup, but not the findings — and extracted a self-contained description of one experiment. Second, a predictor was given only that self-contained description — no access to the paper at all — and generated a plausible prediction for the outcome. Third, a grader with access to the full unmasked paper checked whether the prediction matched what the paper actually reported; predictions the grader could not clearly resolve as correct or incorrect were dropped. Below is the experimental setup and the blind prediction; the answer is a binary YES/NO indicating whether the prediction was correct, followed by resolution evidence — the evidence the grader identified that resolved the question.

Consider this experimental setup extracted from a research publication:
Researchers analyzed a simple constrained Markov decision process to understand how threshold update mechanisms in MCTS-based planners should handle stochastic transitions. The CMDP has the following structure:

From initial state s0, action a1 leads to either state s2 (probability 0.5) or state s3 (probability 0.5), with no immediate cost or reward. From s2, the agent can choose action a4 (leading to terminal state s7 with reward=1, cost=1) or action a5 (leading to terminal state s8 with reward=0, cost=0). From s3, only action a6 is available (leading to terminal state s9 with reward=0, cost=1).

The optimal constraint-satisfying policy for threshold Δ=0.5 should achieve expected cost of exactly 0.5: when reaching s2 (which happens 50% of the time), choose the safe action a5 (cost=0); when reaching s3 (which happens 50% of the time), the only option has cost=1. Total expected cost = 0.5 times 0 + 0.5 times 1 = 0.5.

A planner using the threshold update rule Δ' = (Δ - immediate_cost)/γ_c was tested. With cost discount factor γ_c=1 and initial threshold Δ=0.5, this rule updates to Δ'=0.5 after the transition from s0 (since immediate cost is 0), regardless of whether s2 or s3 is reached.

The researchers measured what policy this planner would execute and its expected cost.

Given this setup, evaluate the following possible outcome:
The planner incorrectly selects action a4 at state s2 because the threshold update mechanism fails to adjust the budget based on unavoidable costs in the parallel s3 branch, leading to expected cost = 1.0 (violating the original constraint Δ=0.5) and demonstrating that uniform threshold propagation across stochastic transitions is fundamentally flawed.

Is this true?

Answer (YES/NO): NO